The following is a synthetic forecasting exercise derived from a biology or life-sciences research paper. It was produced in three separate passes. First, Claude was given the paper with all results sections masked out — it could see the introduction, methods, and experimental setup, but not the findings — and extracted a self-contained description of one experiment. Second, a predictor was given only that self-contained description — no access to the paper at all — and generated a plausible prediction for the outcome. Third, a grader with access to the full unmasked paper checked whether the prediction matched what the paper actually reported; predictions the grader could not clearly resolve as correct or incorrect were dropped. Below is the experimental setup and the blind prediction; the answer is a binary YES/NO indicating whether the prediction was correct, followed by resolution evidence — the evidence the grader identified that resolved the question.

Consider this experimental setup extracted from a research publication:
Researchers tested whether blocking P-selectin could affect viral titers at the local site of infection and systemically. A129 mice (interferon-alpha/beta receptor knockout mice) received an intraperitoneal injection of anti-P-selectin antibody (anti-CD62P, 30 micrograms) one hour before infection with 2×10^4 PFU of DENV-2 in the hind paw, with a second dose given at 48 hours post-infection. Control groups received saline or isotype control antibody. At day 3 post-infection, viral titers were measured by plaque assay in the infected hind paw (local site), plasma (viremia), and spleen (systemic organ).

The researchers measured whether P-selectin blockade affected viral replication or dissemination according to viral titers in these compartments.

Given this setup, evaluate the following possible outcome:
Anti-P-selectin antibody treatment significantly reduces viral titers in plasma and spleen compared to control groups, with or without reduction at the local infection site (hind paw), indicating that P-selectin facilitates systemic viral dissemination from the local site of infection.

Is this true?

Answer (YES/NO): NO